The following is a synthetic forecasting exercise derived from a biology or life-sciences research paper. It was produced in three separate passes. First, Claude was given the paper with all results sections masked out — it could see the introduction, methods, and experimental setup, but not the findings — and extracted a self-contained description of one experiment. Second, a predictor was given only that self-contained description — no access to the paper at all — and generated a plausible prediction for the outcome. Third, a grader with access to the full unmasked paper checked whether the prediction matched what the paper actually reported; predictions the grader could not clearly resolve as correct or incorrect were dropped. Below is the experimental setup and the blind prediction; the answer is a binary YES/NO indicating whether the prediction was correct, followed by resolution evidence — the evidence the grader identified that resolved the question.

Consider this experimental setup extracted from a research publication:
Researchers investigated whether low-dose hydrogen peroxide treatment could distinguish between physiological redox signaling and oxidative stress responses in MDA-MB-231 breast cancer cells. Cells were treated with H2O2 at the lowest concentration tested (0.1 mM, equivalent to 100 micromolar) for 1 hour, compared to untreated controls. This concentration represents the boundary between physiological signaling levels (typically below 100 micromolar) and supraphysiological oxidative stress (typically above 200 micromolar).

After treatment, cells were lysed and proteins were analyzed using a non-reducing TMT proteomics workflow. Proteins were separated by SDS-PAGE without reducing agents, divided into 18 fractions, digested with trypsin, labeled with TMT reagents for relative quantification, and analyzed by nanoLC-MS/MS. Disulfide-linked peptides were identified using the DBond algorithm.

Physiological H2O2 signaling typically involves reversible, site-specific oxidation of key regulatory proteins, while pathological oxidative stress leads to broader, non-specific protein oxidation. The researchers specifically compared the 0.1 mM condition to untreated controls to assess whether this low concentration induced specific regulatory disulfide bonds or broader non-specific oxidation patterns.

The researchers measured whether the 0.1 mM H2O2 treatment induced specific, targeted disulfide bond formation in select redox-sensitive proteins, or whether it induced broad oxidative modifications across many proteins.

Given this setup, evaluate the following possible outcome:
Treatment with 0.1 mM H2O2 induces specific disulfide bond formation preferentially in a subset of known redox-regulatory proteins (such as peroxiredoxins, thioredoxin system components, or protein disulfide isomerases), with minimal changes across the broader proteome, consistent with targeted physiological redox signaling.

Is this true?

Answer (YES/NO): NO